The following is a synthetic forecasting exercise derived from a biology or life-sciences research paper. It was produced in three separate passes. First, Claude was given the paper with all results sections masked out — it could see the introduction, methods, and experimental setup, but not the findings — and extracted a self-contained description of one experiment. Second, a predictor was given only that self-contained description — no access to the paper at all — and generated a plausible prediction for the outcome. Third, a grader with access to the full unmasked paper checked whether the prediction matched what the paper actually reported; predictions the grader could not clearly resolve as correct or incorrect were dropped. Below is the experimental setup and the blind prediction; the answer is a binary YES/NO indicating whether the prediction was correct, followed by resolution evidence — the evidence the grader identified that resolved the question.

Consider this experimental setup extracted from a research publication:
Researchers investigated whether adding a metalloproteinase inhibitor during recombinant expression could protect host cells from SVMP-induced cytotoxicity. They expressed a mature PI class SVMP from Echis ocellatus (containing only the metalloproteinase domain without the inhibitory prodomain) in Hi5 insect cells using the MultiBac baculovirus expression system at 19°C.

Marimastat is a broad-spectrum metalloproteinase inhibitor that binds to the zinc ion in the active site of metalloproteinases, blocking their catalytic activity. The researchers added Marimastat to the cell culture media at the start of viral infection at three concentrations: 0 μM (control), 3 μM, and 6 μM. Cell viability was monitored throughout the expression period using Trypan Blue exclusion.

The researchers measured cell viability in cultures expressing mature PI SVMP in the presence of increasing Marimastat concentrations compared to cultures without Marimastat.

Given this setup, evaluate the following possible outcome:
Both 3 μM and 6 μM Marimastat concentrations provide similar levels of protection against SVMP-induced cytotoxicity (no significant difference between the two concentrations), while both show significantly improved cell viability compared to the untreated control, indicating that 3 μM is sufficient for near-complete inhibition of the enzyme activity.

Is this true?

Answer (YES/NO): NO